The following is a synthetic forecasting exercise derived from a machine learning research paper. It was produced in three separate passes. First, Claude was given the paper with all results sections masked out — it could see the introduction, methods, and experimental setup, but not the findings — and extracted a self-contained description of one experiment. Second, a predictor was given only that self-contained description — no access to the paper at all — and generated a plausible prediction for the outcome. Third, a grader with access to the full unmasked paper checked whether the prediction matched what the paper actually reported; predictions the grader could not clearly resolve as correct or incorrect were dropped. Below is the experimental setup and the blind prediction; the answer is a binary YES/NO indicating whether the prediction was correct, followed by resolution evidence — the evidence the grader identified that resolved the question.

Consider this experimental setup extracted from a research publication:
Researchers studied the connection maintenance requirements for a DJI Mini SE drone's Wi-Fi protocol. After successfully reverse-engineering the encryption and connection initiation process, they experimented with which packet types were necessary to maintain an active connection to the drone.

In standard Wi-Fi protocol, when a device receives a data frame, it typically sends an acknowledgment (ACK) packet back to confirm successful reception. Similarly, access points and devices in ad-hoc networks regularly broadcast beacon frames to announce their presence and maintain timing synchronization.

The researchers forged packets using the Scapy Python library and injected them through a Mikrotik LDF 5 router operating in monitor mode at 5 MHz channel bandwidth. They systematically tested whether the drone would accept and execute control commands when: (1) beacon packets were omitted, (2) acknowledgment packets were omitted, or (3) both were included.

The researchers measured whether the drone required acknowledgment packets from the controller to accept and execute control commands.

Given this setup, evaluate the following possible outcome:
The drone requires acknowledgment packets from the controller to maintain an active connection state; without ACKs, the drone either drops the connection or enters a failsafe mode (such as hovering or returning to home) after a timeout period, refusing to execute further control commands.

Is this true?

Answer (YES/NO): NO